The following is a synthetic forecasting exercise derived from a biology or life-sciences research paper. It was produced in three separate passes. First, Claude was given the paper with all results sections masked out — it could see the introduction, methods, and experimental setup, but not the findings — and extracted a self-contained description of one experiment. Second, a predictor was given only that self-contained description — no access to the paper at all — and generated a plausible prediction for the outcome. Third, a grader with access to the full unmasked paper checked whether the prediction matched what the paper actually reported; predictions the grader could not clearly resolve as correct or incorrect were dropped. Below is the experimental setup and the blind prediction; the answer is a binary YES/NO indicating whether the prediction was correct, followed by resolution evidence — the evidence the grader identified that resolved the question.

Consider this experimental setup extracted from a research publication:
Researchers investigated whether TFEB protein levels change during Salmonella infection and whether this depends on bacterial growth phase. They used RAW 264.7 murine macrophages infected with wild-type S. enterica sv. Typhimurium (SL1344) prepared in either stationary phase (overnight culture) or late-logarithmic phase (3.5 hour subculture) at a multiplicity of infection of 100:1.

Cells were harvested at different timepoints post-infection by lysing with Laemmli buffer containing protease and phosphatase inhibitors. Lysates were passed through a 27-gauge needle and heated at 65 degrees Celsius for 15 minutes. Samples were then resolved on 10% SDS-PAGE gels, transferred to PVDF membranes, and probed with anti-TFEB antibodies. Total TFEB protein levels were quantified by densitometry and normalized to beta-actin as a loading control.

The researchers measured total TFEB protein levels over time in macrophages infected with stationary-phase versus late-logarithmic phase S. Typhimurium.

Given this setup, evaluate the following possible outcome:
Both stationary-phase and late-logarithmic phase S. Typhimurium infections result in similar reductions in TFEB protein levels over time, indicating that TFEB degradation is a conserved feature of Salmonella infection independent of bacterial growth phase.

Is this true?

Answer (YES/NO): NO